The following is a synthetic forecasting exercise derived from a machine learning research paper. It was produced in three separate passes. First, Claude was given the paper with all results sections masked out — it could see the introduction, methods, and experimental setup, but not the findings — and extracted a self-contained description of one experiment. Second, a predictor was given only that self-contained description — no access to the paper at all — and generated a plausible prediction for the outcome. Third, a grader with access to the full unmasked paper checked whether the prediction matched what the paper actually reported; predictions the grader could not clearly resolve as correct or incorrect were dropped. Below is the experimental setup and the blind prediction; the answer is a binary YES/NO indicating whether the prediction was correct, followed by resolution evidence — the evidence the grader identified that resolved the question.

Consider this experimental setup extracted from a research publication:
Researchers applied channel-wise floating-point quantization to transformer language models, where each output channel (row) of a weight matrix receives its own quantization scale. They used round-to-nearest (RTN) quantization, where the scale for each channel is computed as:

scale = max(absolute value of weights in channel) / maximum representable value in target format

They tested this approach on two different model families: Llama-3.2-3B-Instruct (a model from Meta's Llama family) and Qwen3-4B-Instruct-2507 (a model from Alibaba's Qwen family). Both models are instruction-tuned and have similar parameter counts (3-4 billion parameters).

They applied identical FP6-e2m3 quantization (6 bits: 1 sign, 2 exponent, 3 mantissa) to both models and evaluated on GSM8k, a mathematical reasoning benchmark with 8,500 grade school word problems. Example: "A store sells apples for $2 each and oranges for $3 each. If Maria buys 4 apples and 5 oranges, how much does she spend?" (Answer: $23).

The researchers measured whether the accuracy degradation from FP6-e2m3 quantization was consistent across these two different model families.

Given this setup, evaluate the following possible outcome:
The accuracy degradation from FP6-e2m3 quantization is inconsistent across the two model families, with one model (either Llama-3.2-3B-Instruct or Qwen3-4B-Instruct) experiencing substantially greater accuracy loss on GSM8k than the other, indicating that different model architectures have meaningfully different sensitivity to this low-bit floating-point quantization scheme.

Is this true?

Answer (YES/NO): NO